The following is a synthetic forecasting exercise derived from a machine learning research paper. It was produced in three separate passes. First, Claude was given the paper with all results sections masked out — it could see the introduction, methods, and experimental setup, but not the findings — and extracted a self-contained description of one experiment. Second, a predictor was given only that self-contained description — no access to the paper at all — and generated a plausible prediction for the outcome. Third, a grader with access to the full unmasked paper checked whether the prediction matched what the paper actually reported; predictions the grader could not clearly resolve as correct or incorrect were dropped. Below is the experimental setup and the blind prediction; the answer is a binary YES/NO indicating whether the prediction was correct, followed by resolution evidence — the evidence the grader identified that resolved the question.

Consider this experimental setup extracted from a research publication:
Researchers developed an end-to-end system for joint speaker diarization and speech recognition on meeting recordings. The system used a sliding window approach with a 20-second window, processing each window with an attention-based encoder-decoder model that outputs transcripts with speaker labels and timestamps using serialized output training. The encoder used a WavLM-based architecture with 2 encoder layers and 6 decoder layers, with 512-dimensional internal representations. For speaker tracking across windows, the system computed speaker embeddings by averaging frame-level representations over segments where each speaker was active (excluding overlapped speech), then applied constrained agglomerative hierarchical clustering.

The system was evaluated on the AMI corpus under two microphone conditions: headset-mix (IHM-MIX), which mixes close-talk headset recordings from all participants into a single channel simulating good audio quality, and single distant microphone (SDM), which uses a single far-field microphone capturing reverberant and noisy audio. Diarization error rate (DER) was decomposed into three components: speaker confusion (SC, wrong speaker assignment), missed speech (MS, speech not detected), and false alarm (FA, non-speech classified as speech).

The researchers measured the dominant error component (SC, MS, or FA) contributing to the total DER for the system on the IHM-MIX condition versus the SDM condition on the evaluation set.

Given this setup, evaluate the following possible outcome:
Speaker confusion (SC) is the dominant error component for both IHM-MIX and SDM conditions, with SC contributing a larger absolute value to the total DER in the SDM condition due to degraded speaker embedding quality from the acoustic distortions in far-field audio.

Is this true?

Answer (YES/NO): NO